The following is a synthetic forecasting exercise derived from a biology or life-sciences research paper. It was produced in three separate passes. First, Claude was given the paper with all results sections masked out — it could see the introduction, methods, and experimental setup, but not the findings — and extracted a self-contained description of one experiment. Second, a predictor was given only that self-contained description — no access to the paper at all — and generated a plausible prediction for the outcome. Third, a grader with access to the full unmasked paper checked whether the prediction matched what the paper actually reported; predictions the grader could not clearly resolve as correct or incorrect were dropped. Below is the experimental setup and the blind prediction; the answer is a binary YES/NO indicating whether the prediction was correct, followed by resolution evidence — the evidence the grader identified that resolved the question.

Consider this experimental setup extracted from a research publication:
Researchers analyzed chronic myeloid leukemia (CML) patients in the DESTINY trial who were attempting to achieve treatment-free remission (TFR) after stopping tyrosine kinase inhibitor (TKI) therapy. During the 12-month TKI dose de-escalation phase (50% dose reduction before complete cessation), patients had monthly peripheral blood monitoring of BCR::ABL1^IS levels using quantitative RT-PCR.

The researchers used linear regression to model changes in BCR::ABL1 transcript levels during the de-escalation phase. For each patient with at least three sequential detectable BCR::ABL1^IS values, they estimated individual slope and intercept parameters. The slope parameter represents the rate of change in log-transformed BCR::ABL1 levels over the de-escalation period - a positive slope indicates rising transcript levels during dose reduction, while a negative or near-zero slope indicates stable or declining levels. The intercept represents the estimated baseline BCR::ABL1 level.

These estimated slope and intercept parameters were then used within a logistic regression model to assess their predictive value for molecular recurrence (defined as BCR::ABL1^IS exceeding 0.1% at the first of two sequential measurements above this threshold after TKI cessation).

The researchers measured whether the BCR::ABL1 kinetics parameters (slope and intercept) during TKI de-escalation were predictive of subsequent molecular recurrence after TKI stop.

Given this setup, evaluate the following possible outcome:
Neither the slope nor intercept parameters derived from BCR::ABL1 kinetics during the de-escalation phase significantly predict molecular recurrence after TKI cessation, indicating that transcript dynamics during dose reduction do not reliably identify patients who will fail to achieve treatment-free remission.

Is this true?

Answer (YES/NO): NO